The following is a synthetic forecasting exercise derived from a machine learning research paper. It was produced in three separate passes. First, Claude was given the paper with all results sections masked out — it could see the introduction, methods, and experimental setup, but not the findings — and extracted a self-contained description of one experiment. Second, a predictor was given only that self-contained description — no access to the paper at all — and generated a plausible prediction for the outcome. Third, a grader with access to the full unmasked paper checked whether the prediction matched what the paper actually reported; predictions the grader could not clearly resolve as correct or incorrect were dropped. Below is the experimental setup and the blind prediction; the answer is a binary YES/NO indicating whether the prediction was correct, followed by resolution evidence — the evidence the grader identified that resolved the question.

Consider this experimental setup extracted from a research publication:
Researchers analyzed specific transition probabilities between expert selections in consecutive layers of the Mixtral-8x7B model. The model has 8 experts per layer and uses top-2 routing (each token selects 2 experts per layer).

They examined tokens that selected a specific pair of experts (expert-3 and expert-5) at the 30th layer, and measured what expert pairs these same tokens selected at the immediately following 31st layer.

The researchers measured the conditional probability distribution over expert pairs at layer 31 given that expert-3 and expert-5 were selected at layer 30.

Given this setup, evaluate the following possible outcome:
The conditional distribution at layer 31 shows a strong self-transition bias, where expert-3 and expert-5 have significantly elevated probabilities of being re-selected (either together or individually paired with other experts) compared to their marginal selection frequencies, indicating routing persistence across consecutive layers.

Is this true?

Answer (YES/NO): NO